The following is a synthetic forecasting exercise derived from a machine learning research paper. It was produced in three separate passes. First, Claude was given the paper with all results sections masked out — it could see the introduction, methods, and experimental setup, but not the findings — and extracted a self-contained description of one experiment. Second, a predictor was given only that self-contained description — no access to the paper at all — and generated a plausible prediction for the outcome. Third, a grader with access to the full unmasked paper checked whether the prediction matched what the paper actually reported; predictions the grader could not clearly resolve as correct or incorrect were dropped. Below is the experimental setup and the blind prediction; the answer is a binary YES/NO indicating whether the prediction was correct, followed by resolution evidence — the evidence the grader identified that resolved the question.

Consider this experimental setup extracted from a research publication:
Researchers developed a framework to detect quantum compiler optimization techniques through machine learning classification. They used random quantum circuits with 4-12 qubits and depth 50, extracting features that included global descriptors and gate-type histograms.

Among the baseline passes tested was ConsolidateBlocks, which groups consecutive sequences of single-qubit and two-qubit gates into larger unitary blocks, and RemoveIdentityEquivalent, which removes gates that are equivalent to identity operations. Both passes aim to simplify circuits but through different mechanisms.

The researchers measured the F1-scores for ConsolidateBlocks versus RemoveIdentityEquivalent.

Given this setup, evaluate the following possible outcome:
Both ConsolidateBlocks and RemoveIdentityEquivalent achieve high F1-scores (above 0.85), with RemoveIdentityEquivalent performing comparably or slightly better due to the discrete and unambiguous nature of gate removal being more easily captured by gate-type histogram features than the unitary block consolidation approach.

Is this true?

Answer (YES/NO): NO